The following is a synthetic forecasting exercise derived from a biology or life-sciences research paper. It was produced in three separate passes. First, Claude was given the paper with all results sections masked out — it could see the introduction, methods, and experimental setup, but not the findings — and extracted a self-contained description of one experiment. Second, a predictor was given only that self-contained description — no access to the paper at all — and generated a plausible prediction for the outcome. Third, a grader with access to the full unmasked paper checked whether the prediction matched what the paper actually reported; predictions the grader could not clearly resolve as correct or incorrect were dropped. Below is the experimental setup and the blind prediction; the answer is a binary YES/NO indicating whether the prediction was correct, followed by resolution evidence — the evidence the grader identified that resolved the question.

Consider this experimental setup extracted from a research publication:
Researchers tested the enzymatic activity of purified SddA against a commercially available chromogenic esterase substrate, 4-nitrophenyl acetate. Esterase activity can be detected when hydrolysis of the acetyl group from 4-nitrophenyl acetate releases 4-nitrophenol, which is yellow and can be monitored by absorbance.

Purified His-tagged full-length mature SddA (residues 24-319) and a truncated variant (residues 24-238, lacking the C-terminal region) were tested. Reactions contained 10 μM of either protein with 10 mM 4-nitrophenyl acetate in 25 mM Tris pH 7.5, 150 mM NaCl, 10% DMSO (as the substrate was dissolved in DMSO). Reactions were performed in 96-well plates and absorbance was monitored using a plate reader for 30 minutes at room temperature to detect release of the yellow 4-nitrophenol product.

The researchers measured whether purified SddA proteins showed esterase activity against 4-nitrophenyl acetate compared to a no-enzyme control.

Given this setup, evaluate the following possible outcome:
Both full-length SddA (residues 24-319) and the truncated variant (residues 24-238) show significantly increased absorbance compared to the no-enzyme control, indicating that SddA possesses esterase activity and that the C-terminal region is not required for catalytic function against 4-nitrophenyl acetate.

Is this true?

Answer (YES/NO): YES